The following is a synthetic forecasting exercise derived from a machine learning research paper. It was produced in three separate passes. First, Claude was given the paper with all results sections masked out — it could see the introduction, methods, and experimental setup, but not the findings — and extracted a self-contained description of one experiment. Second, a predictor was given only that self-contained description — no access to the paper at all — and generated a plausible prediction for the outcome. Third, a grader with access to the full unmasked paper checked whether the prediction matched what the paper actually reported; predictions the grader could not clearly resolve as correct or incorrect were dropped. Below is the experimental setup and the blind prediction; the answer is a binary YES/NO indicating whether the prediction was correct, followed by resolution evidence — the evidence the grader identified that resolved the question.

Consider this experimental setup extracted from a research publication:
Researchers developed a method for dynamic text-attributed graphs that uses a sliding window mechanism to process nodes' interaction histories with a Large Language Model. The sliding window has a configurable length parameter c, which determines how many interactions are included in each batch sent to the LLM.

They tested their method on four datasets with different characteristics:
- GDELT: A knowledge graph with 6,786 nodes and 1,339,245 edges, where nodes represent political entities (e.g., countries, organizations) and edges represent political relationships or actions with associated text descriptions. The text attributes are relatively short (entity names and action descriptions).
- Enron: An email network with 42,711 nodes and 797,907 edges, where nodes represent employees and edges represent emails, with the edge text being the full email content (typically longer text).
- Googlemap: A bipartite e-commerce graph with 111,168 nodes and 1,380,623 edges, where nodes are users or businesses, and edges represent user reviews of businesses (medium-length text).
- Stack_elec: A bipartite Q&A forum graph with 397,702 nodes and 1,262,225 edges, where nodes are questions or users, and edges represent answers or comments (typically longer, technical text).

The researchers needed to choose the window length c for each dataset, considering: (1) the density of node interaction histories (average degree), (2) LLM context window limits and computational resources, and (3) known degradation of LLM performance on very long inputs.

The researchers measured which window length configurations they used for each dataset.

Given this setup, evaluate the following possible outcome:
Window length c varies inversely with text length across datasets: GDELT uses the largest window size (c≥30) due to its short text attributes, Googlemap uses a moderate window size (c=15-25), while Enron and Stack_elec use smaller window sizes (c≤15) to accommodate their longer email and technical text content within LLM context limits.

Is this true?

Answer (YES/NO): NO